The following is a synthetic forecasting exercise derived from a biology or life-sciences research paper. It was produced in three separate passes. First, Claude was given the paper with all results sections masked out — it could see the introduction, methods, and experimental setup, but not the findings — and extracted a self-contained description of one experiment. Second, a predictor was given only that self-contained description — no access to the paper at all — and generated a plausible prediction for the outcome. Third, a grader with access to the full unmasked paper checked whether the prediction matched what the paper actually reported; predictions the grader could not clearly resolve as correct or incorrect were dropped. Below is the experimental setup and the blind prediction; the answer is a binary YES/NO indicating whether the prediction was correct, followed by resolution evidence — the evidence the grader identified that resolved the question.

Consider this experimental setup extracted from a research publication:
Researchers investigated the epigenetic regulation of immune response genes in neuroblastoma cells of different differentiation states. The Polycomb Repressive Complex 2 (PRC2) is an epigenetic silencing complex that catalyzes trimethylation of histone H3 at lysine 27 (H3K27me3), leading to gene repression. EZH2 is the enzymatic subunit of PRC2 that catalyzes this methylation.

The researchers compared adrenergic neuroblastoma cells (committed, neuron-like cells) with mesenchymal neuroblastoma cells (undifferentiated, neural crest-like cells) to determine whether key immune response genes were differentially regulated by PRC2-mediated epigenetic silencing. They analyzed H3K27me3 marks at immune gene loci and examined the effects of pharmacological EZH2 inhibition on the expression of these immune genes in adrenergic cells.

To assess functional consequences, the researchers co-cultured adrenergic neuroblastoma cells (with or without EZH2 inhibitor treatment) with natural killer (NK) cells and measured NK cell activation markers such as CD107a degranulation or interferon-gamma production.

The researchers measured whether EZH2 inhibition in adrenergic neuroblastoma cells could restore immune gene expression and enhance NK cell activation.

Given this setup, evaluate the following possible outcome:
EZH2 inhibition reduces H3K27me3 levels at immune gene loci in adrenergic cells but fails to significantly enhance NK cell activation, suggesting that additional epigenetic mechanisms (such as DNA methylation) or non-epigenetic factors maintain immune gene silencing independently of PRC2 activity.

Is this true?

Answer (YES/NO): NO